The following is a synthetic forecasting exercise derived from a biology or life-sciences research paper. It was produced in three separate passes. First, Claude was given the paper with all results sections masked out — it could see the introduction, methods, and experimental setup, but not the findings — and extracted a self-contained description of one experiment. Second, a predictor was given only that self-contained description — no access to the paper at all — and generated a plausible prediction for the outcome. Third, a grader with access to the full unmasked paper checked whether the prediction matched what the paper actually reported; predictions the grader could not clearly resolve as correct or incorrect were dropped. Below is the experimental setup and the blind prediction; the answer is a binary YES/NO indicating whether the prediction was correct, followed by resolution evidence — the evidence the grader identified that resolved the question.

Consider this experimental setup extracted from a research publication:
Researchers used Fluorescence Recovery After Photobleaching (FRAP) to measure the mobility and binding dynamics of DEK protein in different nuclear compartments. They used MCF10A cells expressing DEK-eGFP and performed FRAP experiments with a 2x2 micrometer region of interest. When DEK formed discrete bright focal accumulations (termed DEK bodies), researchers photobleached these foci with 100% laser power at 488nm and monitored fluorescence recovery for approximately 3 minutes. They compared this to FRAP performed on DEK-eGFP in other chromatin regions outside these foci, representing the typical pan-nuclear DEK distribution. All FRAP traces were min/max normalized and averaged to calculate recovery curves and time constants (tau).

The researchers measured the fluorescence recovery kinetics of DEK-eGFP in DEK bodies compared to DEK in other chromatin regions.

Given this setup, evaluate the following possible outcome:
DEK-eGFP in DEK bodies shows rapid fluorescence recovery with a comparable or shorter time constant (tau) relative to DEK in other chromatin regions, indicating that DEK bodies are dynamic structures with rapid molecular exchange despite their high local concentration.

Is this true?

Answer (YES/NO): NO